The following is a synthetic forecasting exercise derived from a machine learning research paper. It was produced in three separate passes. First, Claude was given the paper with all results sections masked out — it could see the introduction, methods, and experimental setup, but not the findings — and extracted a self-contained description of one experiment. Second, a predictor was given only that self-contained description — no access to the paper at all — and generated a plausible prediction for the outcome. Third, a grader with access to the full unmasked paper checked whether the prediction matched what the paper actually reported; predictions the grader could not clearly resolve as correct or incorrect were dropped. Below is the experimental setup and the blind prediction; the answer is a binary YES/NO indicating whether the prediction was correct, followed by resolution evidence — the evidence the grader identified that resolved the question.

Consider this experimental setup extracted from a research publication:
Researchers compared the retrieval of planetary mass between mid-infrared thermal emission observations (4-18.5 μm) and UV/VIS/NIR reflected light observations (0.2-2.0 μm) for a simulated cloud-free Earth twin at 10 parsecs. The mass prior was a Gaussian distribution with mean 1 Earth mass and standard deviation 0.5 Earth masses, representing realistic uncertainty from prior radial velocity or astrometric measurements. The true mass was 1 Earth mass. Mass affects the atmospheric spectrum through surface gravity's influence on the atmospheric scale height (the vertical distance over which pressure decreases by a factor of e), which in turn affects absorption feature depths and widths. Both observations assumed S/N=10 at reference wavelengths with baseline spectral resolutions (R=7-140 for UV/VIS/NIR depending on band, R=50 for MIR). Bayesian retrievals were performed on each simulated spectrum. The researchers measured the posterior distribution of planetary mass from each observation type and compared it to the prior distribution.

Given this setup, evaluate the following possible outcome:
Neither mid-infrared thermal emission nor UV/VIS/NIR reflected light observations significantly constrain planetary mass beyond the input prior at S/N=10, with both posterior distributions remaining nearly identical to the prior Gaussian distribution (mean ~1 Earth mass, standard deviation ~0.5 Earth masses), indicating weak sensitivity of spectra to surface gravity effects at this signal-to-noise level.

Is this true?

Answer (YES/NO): YES